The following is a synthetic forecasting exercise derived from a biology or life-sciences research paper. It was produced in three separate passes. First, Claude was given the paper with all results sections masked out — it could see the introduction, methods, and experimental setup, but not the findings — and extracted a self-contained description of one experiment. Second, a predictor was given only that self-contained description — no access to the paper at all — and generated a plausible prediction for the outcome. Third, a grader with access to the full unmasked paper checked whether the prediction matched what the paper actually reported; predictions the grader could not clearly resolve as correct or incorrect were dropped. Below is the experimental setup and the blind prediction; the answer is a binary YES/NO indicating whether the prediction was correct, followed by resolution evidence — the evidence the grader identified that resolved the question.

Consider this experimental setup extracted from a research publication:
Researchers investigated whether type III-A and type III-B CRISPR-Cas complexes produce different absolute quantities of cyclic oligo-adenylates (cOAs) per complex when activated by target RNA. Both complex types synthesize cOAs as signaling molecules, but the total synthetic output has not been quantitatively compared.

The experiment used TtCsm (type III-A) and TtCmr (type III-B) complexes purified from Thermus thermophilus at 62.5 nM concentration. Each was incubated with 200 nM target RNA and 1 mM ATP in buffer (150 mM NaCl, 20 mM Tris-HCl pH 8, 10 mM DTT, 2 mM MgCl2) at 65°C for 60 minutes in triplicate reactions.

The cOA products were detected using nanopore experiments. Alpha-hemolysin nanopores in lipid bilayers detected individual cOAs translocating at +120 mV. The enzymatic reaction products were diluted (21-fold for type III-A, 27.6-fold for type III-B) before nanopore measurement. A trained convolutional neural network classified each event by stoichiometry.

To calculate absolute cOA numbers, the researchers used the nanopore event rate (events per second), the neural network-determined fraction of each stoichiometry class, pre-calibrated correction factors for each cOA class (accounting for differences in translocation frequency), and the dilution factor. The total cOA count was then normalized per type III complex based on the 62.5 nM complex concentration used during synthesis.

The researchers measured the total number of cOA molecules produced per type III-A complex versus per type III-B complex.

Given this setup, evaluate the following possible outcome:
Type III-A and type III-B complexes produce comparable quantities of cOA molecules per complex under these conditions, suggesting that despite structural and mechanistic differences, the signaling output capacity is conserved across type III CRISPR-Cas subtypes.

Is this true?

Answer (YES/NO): NO